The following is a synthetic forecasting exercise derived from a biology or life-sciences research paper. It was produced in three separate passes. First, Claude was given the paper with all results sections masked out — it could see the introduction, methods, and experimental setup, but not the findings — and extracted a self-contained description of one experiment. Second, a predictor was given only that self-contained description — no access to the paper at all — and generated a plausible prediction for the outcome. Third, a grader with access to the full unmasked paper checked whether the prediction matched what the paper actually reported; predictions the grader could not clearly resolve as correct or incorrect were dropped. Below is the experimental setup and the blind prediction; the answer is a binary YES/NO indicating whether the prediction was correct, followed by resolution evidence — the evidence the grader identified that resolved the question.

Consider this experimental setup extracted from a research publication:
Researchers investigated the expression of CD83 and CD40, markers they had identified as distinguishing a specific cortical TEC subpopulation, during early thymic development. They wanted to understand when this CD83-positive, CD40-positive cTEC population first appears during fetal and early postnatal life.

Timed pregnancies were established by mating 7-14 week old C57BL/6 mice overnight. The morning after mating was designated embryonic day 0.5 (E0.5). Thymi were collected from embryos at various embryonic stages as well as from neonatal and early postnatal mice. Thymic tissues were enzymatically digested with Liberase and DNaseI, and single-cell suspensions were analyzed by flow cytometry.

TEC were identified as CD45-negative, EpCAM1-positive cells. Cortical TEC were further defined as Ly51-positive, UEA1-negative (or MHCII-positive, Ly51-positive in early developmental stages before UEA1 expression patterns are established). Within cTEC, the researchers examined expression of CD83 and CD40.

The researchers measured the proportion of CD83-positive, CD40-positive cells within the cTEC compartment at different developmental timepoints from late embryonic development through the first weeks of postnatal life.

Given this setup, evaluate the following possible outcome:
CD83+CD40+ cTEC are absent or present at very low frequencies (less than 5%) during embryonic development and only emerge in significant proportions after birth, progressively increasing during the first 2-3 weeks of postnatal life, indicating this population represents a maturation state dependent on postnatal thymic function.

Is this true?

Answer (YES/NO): NO